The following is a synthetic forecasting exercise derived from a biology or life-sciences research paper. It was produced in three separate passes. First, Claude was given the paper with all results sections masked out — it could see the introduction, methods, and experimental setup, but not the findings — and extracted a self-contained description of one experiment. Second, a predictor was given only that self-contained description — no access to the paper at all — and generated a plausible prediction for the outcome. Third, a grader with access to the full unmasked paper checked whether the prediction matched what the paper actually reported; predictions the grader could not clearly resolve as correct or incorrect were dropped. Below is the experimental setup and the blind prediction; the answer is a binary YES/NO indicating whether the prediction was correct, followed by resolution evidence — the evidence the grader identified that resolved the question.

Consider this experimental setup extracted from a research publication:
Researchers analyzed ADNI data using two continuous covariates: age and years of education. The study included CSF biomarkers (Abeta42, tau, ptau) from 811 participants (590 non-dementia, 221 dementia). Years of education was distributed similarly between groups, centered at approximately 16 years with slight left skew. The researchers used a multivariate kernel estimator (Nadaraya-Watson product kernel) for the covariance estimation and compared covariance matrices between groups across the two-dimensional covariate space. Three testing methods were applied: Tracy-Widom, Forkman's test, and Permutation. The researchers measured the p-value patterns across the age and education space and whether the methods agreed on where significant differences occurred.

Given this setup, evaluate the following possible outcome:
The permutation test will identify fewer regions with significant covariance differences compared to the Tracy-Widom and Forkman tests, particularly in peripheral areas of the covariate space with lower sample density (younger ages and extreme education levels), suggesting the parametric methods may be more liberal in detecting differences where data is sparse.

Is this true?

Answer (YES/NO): YES